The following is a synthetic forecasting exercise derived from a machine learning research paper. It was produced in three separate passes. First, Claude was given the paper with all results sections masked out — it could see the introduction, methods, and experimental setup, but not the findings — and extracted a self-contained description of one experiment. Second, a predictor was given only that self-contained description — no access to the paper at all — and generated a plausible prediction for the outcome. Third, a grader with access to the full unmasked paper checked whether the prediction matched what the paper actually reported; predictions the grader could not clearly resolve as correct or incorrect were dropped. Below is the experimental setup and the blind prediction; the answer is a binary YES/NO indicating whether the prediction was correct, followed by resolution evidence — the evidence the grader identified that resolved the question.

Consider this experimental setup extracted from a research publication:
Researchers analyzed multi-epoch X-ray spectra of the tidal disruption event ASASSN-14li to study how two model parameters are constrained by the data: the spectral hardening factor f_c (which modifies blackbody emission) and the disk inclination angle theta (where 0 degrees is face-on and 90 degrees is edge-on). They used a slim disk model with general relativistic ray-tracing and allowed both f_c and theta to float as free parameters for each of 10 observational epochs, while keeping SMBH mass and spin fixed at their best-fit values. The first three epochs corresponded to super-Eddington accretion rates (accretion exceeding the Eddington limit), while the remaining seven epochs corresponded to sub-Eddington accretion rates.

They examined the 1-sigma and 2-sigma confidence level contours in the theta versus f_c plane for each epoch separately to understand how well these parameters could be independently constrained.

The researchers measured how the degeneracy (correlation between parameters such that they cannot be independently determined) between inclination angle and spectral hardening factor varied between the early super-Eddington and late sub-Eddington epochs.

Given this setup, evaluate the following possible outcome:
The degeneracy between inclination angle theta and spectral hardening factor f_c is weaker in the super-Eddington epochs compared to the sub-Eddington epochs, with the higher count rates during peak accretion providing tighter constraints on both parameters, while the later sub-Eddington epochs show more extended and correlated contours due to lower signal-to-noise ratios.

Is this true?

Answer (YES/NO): YES